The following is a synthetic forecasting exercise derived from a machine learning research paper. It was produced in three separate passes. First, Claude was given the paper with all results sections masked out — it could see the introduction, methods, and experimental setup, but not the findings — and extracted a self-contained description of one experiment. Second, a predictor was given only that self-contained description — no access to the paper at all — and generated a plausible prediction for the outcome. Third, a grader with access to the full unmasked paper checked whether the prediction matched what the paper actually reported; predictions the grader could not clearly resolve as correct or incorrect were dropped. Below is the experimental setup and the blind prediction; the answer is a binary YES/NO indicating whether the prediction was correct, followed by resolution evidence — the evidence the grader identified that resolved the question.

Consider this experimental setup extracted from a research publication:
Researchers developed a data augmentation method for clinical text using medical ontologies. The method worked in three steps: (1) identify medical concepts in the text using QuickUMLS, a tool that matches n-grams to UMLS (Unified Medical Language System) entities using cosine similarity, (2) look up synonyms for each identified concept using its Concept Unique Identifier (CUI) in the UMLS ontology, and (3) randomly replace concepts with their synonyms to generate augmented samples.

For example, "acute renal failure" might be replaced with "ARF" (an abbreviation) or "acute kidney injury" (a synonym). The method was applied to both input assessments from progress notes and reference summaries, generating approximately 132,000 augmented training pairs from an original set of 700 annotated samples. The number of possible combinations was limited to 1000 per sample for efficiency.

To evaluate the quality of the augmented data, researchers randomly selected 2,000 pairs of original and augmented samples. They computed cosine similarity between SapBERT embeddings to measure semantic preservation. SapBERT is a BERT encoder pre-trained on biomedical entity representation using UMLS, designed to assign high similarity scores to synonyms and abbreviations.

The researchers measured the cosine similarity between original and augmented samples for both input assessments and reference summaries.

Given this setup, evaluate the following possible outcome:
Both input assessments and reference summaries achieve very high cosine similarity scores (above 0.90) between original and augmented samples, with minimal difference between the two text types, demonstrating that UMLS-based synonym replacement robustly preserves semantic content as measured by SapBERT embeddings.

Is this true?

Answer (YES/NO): NO